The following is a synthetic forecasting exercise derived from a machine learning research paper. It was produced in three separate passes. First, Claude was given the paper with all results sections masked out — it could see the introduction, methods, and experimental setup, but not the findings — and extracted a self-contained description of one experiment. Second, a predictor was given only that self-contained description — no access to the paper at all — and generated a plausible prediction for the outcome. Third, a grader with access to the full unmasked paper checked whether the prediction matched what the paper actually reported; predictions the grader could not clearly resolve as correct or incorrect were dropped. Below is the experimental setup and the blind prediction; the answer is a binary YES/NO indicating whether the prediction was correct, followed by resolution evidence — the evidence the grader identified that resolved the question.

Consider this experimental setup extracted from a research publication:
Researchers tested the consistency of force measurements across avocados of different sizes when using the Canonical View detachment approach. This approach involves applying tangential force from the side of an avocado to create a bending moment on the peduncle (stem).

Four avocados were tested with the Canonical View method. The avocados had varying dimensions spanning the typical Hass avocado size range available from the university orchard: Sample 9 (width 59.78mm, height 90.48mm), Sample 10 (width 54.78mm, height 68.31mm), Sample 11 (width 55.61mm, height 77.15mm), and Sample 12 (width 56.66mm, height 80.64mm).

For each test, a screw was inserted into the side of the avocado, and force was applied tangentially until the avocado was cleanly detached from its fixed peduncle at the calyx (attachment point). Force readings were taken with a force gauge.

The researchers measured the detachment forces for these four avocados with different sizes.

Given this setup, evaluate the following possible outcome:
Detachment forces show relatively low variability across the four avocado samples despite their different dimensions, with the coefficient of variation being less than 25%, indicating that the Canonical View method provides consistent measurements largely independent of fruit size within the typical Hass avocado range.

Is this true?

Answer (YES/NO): YES